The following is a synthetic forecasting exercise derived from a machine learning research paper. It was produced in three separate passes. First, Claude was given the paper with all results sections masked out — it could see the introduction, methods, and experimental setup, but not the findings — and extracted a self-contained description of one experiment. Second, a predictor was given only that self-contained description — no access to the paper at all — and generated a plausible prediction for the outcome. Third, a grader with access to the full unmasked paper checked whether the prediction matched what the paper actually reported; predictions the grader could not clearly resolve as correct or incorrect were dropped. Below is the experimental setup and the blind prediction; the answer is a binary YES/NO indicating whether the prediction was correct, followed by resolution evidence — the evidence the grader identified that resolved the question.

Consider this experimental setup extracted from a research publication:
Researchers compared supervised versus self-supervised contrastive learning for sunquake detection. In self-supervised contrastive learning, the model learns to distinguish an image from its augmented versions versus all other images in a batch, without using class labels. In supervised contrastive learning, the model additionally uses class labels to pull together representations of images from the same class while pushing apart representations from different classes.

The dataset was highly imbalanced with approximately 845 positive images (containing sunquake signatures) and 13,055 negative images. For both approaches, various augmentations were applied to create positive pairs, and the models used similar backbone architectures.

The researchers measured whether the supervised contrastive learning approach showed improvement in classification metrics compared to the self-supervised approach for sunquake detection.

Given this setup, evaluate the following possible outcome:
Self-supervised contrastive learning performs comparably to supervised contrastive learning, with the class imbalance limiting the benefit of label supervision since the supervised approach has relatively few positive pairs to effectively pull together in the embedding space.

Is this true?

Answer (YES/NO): NO